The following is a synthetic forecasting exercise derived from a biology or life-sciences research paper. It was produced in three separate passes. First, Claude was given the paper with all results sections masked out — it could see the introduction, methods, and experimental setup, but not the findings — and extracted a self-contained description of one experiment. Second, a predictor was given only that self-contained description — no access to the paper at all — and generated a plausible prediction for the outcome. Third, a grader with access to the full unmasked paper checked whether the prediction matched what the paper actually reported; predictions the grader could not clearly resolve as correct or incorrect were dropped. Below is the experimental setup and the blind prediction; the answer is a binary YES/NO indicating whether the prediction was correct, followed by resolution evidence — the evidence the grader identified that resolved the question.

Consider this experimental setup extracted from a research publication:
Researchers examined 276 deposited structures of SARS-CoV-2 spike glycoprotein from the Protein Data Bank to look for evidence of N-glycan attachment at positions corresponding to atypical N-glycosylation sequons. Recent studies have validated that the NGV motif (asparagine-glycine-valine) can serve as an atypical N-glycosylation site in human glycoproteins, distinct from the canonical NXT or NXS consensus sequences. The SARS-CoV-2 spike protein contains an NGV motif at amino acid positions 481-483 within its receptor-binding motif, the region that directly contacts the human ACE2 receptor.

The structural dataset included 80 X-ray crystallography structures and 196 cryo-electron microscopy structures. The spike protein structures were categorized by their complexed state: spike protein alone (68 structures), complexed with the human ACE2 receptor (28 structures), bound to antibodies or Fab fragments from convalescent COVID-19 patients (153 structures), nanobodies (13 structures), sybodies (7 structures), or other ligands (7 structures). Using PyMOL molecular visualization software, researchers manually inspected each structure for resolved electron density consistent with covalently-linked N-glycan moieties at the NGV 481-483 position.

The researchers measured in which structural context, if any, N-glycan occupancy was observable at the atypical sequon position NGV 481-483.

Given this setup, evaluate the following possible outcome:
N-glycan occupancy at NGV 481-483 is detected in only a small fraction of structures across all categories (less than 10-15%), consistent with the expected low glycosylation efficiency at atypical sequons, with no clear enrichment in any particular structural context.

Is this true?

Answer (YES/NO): NO